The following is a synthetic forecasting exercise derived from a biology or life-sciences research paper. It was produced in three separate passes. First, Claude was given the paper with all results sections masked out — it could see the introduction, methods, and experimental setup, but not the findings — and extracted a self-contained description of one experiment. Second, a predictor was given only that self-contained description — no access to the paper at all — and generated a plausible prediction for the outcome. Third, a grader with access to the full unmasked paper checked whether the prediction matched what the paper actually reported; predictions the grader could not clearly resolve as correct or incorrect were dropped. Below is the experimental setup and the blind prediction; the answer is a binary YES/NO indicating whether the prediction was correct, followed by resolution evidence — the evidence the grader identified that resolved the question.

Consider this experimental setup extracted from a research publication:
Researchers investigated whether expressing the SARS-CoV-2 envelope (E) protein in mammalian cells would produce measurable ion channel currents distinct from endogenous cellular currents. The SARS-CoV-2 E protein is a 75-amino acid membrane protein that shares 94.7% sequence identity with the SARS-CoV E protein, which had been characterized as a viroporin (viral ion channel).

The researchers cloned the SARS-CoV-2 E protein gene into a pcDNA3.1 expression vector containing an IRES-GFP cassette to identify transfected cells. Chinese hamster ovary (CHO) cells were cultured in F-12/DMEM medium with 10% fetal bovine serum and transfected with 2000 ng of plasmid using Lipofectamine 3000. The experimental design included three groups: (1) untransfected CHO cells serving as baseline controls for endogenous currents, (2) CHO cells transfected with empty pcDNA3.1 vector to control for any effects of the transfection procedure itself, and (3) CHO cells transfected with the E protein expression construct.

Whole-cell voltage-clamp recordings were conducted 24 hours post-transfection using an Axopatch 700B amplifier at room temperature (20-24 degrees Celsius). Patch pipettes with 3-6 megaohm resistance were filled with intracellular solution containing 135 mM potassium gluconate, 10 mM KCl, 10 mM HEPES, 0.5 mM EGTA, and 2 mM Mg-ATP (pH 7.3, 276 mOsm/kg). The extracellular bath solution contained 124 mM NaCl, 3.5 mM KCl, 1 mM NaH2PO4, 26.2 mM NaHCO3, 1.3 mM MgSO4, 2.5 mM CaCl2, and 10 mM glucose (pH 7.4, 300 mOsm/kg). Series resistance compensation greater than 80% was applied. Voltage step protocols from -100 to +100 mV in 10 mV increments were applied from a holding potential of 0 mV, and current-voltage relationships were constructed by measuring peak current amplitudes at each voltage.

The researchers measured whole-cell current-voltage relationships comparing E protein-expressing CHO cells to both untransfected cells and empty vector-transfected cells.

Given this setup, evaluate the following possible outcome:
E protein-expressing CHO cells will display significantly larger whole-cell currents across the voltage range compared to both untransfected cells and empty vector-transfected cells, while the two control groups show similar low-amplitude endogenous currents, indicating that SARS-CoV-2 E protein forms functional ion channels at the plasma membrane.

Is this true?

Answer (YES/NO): YES